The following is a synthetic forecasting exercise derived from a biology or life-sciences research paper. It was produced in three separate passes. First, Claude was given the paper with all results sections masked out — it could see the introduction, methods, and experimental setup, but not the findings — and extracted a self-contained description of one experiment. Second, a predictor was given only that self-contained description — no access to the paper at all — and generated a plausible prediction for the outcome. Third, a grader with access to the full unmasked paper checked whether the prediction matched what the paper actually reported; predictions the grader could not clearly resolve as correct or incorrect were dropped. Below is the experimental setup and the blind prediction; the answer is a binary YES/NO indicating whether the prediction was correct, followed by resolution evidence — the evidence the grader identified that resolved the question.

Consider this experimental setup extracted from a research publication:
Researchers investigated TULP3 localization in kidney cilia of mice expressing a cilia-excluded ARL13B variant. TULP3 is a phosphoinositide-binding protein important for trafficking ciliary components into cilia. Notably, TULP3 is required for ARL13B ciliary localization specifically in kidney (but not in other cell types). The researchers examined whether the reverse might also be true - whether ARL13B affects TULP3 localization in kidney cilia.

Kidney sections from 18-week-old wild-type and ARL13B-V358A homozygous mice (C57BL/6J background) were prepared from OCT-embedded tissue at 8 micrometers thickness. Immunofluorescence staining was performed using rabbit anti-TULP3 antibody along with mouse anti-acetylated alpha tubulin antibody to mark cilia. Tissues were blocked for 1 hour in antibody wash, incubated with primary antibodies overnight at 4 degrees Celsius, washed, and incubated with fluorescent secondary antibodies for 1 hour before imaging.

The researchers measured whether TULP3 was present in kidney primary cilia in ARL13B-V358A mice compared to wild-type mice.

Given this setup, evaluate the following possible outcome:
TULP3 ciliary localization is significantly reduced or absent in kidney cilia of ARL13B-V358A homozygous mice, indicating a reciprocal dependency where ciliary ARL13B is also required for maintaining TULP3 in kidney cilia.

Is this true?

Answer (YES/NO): NO